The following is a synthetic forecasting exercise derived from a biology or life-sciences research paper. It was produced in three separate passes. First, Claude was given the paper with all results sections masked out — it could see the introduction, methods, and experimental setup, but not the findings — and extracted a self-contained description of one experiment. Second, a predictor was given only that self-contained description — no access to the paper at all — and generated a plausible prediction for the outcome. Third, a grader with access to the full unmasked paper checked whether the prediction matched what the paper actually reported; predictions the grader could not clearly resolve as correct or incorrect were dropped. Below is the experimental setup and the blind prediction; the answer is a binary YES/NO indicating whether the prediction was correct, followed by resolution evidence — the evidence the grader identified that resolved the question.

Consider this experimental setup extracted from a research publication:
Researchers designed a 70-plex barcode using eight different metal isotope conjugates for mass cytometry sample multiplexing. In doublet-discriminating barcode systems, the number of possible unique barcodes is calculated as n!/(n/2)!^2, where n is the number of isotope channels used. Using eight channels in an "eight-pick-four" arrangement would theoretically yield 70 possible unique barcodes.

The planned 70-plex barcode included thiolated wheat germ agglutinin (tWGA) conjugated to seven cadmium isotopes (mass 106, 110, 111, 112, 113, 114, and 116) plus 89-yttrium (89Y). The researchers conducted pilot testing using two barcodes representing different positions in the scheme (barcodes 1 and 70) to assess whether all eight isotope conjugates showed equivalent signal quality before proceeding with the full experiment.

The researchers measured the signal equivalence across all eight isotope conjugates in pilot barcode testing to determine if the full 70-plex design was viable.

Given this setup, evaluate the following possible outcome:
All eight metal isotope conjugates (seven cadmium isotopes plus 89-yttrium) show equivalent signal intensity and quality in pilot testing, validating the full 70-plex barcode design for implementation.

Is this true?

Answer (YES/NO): NO